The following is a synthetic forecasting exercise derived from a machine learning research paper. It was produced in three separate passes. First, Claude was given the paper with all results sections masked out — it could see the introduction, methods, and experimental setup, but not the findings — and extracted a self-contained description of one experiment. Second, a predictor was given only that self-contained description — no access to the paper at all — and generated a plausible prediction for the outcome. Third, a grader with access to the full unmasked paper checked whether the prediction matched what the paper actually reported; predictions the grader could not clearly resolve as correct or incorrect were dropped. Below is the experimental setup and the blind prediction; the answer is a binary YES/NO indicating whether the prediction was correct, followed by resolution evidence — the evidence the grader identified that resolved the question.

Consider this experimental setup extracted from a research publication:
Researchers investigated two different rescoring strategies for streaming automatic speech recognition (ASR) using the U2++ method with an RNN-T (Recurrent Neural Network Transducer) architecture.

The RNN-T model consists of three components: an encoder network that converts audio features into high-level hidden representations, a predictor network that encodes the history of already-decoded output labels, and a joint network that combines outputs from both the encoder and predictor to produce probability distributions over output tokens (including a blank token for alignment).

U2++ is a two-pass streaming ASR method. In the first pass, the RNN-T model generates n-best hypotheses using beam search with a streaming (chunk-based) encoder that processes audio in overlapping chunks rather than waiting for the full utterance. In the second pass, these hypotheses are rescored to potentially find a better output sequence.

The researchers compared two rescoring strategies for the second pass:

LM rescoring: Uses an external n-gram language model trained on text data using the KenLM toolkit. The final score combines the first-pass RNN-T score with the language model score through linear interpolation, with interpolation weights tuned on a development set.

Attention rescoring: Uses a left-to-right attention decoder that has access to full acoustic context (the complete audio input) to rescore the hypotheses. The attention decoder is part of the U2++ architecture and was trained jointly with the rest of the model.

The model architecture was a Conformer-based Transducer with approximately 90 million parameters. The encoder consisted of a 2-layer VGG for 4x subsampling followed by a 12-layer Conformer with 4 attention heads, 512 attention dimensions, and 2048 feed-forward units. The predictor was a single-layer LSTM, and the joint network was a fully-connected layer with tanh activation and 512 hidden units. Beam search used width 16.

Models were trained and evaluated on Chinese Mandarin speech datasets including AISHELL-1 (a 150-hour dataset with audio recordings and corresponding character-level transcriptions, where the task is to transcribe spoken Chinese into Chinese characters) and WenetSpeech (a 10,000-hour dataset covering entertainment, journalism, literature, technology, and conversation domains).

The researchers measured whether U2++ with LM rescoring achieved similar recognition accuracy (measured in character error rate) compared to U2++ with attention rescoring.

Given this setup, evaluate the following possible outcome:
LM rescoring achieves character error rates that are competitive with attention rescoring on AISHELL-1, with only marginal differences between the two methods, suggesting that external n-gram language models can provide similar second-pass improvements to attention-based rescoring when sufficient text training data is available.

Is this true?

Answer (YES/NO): NO